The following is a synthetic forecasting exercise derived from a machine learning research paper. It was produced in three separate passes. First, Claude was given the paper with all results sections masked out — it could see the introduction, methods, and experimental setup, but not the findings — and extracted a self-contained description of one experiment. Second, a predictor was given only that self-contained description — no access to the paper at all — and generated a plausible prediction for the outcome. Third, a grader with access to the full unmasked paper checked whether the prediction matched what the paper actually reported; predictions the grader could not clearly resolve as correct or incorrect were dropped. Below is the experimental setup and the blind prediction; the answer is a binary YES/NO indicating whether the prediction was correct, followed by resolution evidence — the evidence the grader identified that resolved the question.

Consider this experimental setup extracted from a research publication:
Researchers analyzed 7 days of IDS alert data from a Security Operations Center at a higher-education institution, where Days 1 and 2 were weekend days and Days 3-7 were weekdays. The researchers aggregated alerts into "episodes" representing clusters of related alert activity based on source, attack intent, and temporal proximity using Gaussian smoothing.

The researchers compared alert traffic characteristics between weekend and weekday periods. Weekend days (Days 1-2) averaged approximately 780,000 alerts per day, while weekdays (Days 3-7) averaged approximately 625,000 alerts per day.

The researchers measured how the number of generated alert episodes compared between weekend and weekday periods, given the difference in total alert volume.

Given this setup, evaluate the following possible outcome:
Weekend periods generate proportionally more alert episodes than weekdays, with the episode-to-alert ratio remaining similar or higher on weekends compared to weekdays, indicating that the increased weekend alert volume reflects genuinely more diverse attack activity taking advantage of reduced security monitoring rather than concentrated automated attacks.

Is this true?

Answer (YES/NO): NO